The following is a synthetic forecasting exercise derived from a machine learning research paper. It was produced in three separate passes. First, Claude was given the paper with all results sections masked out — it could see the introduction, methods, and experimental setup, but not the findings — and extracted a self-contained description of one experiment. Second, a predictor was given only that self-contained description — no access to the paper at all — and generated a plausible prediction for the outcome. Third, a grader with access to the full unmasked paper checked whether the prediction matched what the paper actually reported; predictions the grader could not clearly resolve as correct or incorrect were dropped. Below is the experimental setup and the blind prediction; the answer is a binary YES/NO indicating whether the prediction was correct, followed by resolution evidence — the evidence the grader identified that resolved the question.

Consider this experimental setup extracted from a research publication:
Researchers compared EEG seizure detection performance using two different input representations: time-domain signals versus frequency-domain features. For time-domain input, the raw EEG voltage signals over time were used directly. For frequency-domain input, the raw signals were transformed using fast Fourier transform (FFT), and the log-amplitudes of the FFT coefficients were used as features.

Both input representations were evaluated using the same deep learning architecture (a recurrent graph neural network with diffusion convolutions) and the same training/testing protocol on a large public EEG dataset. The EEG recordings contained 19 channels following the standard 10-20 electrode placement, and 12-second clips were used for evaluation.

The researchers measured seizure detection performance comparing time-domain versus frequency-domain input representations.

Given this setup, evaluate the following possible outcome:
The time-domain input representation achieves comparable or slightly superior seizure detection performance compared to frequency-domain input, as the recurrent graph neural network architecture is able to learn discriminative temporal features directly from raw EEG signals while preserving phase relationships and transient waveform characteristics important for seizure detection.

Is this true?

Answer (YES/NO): NO